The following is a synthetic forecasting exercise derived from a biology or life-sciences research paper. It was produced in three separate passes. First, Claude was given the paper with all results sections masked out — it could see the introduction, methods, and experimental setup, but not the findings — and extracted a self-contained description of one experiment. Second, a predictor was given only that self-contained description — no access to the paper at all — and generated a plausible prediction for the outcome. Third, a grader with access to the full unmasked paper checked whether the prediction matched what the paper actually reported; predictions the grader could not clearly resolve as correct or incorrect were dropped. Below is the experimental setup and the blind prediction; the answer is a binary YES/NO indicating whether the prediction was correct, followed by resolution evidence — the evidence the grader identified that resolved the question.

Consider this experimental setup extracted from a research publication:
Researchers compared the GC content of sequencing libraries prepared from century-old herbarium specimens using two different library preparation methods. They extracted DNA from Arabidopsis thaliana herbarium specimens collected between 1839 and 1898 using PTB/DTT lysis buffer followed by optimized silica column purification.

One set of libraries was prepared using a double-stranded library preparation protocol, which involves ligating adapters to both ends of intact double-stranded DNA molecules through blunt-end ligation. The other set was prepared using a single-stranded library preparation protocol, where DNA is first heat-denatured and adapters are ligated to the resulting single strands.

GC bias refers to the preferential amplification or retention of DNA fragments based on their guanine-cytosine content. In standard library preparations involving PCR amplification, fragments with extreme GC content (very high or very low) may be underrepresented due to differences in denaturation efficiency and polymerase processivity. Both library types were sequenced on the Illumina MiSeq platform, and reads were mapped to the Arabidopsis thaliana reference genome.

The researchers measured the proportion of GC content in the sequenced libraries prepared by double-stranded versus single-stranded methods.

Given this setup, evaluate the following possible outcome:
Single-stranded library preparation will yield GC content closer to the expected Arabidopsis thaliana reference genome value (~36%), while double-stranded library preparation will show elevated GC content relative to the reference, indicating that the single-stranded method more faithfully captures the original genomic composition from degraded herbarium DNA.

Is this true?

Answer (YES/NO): YES